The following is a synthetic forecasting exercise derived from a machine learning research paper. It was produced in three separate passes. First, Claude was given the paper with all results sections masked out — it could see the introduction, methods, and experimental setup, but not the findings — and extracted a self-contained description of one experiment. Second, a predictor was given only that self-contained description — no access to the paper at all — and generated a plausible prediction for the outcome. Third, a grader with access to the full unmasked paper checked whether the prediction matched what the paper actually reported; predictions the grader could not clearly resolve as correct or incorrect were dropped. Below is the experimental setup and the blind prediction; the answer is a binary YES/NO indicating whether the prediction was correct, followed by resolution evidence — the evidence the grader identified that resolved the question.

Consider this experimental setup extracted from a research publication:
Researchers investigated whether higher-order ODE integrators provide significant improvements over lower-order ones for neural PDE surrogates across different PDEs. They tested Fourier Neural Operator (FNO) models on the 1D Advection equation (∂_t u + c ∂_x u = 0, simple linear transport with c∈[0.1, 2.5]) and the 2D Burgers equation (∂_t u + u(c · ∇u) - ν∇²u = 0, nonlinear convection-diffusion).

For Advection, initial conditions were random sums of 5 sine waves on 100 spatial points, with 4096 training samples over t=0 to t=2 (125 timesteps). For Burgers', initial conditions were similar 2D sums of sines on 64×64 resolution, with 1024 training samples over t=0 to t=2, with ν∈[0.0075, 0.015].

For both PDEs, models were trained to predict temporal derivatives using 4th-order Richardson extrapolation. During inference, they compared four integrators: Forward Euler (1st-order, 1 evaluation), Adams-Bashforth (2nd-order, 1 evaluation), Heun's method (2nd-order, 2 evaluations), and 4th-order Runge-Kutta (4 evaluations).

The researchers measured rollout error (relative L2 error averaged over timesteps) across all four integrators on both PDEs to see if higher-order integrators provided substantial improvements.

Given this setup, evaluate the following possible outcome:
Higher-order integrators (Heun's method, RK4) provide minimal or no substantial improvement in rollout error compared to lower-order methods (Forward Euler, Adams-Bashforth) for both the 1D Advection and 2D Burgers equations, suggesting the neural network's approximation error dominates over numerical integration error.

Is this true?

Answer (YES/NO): NO